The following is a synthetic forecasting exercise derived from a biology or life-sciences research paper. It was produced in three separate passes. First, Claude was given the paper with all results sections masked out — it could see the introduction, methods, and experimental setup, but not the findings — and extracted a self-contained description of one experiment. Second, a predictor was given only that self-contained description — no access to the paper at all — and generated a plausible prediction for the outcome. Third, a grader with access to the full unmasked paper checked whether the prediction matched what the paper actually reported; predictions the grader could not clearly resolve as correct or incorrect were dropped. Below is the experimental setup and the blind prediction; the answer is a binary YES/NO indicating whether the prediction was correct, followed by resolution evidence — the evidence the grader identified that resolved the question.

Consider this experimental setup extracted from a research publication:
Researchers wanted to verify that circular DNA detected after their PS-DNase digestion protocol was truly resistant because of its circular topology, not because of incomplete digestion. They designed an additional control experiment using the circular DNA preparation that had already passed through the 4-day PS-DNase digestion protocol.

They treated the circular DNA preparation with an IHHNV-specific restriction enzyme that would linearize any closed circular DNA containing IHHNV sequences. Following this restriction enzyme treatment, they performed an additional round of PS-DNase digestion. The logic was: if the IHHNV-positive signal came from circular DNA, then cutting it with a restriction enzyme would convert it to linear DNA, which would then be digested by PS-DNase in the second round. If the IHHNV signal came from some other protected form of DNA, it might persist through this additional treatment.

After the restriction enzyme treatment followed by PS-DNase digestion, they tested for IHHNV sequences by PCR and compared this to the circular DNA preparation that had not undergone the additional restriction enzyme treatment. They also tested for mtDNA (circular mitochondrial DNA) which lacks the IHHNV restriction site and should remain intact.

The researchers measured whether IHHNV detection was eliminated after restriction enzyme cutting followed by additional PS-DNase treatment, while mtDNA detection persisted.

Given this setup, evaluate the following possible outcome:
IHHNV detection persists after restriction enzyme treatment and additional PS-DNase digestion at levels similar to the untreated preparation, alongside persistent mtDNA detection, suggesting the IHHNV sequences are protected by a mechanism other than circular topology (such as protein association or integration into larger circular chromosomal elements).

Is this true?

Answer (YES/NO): NO